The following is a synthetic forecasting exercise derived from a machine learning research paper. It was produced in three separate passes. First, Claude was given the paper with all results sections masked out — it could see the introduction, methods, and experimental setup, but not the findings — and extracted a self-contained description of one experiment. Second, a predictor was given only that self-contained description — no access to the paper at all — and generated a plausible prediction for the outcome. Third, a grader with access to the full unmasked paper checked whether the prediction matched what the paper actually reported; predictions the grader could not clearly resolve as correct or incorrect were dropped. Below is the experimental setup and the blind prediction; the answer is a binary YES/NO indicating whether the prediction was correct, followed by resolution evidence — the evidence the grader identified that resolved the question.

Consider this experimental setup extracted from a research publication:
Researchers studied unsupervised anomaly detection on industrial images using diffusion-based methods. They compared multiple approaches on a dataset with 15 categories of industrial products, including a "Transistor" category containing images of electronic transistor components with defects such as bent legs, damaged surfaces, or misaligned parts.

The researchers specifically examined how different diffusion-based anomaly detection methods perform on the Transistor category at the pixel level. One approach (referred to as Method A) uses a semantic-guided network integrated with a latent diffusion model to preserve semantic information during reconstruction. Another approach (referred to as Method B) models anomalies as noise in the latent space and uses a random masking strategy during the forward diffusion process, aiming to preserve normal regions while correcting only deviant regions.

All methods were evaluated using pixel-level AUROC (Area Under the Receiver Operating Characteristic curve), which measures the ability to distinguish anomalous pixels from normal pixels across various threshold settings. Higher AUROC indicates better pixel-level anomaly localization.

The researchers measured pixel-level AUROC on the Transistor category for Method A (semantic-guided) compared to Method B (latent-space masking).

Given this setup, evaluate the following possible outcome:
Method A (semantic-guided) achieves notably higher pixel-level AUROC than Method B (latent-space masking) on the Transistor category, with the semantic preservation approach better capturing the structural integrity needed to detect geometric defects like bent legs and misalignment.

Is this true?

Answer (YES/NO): YES